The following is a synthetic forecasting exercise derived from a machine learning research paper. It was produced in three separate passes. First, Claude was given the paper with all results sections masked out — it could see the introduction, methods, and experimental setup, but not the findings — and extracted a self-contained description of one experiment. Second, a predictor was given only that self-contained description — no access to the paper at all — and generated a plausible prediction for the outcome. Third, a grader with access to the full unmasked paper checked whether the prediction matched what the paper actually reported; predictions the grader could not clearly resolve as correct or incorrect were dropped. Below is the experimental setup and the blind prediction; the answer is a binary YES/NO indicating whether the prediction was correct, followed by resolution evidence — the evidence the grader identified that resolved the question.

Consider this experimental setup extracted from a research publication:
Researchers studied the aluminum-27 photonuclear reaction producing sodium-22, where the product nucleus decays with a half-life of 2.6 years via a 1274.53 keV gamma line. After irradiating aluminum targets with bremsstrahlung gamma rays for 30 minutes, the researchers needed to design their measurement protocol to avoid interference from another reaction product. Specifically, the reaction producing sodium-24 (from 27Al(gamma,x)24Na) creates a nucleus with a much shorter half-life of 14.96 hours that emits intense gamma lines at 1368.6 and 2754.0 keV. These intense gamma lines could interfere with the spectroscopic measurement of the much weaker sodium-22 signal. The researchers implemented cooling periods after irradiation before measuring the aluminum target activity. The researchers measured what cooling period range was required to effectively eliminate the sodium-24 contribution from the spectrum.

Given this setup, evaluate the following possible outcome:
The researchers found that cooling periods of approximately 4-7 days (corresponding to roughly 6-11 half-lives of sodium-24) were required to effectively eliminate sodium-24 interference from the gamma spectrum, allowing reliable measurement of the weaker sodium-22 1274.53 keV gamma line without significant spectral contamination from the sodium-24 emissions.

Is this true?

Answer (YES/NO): NO